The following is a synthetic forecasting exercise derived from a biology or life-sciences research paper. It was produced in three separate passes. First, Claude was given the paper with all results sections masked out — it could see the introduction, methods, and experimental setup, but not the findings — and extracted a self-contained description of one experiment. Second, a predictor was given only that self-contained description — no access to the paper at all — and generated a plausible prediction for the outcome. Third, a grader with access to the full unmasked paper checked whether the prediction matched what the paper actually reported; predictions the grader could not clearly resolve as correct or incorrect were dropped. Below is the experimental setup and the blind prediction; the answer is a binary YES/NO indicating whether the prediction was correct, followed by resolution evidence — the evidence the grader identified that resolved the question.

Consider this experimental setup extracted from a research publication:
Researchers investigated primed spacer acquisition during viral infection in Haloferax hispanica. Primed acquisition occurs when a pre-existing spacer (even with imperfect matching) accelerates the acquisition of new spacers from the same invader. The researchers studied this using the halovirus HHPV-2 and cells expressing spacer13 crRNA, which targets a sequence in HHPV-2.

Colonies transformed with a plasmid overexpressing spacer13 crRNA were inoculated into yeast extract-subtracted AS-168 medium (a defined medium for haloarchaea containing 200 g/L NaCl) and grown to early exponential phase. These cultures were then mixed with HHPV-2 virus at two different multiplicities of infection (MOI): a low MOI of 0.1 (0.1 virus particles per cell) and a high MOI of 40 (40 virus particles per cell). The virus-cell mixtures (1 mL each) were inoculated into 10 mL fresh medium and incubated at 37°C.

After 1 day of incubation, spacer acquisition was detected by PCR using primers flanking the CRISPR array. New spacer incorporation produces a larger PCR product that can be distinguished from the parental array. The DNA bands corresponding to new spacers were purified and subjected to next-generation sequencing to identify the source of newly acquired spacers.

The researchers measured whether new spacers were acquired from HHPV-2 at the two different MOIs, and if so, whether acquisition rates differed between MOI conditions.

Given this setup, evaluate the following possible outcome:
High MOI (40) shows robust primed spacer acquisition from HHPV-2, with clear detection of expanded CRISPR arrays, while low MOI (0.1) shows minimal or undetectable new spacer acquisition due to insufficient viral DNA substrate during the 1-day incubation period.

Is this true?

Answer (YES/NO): NO